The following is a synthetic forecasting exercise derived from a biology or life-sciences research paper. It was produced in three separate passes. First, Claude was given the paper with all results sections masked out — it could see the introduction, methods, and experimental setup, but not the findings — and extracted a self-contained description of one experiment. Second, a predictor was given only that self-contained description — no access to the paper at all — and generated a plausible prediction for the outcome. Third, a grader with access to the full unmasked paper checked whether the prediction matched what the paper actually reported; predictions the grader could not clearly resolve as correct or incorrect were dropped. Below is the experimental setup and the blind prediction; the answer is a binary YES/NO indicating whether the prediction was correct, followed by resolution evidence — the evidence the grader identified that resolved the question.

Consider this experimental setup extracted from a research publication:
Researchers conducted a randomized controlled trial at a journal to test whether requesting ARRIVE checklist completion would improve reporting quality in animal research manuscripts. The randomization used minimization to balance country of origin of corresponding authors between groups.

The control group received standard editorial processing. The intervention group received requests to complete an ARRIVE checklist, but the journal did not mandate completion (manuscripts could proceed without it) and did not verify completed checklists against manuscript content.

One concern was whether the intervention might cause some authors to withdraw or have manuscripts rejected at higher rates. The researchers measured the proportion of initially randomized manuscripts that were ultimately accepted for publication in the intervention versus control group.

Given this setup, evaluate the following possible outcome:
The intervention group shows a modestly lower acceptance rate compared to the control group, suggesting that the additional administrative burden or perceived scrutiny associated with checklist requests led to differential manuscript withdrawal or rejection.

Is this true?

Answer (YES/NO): NO